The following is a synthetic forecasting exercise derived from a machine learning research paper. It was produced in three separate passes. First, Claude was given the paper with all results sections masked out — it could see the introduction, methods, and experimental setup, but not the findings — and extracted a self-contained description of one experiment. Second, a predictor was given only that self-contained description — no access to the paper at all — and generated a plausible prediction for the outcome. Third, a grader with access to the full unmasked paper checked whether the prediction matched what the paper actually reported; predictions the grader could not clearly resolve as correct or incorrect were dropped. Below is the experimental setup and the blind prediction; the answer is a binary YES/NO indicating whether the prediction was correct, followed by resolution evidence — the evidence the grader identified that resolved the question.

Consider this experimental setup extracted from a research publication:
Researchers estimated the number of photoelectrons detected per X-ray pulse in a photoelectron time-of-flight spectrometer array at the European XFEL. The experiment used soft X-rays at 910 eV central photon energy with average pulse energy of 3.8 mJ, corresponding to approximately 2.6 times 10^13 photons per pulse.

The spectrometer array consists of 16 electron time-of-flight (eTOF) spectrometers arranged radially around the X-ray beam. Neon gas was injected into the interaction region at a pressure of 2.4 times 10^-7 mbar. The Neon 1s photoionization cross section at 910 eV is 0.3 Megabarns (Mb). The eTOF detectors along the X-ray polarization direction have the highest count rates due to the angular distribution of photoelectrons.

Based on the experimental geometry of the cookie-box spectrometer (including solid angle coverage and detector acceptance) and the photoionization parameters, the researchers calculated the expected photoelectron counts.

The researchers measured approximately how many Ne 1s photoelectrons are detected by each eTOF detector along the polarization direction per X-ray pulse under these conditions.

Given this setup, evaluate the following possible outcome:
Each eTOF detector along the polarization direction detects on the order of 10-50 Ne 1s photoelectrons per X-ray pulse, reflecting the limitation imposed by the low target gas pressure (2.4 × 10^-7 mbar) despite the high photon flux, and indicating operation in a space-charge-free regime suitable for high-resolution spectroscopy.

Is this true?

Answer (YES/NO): NO